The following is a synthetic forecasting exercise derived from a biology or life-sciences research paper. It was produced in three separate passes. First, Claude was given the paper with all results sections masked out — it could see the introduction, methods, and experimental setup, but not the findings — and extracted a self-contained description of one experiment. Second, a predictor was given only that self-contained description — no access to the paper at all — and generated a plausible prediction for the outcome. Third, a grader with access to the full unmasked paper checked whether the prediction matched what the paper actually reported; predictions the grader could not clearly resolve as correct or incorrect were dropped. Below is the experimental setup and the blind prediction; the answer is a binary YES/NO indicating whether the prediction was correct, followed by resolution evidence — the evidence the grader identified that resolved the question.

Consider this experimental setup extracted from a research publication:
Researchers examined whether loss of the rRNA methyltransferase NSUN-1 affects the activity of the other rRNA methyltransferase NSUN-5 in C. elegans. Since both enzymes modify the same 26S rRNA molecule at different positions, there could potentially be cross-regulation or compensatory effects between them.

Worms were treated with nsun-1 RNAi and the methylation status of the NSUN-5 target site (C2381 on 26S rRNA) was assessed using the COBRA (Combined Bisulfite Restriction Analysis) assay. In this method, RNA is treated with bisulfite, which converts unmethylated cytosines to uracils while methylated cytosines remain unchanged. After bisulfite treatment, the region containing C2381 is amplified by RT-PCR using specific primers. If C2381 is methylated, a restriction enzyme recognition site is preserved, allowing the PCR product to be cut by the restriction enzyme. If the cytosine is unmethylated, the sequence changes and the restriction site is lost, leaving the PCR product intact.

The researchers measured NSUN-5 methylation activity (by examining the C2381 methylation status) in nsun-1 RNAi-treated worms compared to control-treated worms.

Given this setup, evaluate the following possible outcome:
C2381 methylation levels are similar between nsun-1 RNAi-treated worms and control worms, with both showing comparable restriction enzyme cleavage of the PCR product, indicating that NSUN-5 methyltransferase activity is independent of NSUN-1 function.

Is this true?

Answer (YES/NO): YES